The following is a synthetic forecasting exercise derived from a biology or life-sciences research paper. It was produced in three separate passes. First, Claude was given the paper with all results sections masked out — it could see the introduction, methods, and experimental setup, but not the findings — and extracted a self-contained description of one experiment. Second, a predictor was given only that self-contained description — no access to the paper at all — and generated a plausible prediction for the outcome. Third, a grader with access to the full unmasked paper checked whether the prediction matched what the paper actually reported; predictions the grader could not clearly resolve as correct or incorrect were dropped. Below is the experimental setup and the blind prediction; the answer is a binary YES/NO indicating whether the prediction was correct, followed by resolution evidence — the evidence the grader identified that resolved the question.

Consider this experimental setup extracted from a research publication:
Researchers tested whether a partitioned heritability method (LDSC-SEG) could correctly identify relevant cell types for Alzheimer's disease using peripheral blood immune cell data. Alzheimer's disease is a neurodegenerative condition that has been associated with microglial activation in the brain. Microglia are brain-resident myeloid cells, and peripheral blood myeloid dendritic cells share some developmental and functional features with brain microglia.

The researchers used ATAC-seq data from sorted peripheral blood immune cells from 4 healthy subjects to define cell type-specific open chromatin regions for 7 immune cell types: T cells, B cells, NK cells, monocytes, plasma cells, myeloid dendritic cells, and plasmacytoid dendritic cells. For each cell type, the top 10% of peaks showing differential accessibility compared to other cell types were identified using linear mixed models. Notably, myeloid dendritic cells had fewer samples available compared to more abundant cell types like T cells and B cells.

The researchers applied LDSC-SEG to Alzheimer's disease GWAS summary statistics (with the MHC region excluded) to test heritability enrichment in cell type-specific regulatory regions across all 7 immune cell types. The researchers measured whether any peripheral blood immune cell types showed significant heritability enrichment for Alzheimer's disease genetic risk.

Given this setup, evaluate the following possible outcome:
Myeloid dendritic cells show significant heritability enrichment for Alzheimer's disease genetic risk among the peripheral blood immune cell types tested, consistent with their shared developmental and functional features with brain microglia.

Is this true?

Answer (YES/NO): YES